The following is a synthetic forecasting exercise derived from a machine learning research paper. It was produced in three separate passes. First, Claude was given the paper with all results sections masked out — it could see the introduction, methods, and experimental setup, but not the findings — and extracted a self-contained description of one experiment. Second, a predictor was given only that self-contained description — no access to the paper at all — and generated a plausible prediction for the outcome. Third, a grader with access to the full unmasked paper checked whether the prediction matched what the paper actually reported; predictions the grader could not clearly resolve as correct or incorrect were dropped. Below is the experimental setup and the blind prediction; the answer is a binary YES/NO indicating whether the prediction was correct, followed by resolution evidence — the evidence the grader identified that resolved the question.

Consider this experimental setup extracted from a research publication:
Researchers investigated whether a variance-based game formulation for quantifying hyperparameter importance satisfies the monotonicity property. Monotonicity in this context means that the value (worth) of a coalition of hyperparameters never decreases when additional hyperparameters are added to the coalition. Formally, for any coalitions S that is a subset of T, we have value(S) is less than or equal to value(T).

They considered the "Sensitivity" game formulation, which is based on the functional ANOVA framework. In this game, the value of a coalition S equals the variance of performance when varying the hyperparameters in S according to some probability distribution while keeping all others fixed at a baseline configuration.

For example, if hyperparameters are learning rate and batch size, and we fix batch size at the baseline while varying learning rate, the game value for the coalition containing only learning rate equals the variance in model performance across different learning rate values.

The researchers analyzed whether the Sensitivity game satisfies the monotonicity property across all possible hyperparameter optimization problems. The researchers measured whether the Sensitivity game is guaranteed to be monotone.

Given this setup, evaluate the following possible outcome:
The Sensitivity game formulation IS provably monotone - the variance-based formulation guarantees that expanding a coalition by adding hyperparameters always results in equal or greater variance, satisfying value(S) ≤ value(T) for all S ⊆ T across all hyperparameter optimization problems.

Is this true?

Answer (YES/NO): NO